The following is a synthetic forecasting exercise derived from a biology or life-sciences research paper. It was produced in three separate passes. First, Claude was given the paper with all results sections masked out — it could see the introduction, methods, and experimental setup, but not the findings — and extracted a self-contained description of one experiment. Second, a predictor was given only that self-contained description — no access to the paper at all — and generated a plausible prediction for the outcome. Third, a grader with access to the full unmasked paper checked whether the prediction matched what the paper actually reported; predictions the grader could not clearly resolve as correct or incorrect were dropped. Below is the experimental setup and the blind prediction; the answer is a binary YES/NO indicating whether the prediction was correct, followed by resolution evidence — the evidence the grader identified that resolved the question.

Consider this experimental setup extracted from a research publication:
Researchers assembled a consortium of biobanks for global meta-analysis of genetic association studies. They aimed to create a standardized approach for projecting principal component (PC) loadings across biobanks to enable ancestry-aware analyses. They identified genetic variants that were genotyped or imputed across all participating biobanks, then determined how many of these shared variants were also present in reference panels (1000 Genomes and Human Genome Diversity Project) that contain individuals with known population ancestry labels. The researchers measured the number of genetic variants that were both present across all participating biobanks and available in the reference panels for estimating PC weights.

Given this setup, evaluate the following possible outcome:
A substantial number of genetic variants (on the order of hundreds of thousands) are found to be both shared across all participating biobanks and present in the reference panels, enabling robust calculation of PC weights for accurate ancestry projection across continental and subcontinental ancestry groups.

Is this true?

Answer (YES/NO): NO